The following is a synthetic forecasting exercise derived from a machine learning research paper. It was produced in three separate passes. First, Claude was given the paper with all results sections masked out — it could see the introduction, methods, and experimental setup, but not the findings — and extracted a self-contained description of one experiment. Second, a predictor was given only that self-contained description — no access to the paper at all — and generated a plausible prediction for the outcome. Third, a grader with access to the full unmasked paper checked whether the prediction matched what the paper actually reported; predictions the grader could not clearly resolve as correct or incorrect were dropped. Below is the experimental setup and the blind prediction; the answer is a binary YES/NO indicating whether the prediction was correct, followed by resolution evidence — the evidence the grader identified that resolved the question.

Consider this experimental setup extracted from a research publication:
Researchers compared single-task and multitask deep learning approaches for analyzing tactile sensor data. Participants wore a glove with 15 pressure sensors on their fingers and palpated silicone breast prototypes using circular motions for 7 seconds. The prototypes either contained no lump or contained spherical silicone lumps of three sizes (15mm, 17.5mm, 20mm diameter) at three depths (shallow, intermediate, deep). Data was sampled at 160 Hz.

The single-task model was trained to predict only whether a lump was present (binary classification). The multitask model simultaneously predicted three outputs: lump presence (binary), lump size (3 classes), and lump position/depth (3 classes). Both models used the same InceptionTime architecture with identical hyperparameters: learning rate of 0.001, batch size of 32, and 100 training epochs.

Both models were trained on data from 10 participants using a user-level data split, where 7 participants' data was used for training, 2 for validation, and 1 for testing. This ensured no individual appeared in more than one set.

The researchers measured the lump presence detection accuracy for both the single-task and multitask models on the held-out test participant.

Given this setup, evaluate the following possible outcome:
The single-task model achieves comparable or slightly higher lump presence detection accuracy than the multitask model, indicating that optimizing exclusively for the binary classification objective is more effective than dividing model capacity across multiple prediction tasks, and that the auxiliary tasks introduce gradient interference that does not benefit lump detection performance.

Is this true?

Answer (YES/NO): NO